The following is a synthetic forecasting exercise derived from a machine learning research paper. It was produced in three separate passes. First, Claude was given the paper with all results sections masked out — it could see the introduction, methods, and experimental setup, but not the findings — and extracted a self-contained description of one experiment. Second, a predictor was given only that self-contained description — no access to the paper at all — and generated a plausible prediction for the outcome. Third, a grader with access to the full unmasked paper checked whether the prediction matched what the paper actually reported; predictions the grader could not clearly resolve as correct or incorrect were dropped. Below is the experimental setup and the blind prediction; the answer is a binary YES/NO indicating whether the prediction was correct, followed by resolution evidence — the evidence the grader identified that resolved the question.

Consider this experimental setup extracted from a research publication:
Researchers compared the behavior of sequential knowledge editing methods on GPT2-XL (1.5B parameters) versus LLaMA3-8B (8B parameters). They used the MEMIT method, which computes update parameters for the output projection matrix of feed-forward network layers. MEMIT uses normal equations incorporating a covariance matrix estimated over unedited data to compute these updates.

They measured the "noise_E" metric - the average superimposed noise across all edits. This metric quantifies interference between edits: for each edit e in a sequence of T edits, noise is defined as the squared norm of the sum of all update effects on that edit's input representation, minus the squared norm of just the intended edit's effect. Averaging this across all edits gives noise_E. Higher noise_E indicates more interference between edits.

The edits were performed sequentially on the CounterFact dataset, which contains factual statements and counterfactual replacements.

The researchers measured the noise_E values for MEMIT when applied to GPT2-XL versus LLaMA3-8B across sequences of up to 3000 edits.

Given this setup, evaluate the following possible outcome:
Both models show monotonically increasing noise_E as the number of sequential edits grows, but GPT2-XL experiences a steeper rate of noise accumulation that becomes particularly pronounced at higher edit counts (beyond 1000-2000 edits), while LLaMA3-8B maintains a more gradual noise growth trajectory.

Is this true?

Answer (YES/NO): NO